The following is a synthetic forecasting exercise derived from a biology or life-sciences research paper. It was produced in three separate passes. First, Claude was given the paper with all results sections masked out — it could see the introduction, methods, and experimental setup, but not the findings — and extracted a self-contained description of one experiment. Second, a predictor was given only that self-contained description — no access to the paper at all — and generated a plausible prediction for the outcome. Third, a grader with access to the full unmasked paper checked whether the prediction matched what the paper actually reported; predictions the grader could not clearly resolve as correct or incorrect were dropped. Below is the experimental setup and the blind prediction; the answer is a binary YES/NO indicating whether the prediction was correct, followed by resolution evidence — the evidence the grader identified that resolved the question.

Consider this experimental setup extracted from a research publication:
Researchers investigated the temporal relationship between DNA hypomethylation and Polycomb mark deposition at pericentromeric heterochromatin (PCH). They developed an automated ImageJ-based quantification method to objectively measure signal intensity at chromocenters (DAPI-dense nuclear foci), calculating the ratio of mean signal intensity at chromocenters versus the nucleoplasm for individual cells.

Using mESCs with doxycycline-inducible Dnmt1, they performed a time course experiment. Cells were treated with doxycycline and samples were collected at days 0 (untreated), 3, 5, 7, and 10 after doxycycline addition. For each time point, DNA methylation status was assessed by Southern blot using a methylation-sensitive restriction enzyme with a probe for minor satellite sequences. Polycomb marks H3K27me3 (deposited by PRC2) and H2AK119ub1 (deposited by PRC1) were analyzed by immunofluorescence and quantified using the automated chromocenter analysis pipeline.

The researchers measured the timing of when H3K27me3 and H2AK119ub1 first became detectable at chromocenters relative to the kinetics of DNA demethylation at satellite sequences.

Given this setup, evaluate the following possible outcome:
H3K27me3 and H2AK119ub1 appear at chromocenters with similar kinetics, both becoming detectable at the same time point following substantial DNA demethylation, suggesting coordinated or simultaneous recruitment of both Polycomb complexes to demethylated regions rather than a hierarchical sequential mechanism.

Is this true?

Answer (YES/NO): YES